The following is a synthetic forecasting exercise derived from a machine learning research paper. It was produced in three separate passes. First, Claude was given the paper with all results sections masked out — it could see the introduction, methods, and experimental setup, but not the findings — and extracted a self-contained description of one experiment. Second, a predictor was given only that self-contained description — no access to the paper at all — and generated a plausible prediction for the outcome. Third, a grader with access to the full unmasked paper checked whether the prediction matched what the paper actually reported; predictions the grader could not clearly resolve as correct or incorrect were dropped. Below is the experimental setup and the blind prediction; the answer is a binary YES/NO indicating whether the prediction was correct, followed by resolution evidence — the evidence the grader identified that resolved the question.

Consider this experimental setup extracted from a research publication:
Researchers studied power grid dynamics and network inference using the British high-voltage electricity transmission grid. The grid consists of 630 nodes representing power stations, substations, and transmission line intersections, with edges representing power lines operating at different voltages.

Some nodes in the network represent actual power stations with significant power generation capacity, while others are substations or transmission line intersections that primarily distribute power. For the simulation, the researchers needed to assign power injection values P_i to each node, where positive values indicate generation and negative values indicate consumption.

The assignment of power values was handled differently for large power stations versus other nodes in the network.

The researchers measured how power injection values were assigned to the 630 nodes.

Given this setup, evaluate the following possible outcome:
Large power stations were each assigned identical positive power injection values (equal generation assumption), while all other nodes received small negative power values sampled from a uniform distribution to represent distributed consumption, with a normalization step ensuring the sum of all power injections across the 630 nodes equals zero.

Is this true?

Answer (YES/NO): NO